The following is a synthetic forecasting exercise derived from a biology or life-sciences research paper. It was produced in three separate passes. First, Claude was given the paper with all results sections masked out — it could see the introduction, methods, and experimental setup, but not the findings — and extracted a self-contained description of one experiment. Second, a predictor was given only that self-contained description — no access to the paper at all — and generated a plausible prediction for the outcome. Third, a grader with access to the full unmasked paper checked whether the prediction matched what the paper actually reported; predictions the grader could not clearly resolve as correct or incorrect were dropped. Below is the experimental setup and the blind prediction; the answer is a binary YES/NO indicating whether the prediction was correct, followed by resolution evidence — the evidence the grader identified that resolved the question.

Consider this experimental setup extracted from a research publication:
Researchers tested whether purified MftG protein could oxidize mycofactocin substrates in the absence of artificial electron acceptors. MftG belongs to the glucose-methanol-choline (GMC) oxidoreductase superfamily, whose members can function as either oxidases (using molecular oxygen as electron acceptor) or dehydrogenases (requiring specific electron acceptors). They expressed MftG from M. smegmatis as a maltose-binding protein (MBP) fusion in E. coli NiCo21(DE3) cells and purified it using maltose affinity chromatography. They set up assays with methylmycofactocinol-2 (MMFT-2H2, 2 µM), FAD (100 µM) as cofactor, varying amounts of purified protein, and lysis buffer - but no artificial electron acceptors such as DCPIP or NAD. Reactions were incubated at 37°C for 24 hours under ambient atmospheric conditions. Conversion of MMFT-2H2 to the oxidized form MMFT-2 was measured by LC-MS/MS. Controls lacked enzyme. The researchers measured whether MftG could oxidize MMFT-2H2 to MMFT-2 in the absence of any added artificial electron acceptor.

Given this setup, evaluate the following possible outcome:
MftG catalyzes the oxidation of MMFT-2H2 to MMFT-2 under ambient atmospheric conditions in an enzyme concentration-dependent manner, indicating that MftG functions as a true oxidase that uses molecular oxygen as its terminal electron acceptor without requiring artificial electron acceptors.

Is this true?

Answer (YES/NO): NO